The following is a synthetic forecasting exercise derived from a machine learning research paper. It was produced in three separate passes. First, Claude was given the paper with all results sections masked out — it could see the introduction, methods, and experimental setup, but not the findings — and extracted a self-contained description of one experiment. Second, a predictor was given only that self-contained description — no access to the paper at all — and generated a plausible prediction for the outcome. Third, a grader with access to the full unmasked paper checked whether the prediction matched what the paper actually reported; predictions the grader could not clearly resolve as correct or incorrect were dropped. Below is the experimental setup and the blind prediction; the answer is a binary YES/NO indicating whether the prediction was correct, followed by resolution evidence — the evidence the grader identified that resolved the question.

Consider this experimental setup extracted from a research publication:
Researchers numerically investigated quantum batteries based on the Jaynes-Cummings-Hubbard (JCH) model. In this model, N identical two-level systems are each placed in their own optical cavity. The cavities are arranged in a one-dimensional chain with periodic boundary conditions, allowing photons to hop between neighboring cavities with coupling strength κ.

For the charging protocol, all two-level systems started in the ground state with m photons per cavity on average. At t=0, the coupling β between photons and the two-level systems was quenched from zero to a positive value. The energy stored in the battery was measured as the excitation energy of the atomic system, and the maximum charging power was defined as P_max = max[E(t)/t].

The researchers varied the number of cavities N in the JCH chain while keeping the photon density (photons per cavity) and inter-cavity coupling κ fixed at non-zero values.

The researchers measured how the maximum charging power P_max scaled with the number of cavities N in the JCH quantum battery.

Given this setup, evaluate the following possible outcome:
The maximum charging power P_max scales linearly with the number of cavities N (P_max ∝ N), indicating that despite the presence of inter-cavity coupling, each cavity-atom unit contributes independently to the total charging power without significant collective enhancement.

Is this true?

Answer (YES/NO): YES